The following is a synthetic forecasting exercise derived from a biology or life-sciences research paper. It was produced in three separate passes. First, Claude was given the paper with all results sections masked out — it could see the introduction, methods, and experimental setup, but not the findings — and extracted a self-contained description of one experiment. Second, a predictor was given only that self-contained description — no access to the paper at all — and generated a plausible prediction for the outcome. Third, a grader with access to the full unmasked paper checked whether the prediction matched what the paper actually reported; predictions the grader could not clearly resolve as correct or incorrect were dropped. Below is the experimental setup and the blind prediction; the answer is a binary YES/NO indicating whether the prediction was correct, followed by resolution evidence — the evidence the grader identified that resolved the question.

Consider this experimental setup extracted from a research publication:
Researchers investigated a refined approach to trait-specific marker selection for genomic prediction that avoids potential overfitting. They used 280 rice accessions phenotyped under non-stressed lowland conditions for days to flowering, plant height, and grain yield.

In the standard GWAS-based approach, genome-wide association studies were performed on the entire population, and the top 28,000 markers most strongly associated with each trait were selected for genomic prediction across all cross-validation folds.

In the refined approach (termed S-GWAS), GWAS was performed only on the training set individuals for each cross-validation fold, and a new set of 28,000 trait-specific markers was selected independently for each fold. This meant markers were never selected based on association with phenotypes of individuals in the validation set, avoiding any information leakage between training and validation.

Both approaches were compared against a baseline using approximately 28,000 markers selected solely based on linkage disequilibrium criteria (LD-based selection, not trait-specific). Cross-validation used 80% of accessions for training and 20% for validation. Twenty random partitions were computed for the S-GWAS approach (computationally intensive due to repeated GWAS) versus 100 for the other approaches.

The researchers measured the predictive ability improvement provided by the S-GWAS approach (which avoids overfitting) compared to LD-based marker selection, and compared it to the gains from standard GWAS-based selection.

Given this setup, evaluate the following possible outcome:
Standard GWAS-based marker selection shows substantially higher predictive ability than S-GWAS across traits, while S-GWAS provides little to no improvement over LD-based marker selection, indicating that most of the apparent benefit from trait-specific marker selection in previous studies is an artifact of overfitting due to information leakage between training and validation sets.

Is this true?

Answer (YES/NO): NO